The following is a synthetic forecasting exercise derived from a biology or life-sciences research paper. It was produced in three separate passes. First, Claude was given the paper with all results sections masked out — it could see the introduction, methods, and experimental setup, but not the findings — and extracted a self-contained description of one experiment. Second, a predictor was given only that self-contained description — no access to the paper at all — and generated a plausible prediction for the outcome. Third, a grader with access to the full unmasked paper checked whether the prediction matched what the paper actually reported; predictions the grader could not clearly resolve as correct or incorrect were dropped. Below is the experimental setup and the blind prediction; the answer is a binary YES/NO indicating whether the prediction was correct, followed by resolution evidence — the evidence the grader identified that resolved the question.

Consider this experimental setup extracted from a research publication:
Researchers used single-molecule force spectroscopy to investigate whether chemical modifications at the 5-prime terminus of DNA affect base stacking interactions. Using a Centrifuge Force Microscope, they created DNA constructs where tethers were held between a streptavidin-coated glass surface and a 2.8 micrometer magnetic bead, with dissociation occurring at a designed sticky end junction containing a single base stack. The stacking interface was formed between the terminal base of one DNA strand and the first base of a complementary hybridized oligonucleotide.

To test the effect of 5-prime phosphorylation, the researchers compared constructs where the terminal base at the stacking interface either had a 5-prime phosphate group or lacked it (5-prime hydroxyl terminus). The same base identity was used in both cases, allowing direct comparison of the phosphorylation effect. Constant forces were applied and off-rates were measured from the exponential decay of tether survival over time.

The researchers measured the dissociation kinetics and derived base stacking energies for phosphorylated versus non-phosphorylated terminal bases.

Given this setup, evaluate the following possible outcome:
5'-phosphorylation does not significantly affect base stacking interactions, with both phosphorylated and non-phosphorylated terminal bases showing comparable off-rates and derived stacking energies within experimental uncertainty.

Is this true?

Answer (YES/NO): YES